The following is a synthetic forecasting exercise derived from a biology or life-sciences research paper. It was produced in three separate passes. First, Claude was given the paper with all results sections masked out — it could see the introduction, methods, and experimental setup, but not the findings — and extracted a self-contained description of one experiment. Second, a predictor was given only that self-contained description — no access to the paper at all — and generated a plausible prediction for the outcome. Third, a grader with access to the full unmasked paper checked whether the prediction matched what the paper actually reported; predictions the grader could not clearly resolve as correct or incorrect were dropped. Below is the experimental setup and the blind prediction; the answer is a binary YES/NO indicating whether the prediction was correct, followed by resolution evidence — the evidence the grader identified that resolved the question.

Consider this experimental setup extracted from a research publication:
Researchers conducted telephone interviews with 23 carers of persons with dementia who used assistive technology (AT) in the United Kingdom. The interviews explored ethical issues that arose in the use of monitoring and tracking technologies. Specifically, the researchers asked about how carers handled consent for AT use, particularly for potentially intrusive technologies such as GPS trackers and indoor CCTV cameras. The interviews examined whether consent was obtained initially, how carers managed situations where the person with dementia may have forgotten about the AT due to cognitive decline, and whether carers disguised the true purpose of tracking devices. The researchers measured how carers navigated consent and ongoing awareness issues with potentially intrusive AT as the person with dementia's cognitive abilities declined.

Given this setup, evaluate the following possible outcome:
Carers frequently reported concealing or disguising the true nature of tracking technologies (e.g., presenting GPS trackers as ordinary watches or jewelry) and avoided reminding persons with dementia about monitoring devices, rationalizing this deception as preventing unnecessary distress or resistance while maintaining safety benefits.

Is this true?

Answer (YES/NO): NO